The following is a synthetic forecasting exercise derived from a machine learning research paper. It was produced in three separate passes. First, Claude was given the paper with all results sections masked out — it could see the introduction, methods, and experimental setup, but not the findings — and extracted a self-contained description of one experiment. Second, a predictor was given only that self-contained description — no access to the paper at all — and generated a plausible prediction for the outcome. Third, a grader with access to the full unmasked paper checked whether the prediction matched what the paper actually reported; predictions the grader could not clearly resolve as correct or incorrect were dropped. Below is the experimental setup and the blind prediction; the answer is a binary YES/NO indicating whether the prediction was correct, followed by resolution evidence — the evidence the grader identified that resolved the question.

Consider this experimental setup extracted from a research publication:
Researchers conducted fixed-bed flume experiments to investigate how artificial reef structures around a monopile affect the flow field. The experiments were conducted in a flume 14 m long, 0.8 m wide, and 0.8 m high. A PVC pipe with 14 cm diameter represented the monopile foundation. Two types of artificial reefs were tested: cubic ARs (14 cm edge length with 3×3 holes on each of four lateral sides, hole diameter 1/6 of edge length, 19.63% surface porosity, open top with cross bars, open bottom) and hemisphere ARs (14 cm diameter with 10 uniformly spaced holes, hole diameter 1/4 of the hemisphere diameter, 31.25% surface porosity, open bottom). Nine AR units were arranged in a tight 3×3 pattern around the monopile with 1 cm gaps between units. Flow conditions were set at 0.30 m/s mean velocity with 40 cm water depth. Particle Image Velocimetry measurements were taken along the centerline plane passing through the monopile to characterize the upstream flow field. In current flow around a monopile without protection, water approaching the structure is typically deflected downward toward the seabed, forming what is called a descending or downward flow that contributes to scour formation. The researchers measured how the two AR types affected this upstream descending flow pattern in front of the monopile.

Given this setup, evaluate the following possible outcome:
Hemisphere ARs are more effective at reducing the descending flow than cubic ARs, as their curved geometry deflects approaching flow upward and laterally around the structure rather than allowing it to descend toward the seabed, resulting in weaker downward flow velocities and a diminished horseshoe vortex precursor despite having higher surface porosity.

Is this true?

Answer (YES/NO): NO